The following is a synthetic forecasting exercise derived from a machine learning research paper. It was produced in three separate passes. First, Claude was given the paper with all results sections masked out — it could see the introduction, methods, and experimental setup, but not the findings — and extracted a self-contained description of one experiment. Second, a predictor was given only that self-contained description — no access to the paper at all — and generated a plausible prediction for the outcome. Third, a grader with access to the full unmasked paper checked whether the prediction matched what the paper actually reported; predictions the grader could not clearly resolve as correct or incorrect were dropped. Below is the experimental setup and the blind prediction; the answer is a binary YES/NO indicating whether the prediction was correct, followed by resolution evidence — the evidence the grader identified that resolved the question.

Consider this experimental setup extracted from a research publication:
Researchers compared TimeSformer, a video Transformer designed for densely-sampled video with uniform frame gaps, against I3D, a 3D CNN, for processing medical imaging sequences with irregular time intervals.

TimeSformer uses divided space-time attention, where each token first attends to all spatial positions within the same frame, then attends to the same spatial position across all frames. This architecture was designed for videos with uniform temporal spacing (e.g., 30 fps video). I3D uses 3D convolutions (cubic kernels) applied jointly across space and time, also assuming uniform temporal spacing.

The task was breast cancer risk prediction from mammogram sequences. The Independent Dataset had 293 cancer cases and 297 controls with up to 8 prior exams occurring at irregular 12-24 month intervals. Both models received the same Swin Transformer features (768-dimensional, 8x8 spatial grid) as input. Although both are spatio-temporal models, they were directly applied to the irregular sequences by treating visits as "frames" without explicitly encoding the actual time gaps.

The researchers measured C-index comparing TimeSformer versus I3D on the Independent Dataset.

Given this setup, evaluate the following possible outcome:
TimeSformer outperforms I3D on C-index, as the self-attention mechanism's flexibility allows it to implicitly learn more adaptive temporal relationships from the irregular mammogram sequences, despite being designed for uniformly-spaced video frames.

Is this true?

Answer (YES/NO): YES